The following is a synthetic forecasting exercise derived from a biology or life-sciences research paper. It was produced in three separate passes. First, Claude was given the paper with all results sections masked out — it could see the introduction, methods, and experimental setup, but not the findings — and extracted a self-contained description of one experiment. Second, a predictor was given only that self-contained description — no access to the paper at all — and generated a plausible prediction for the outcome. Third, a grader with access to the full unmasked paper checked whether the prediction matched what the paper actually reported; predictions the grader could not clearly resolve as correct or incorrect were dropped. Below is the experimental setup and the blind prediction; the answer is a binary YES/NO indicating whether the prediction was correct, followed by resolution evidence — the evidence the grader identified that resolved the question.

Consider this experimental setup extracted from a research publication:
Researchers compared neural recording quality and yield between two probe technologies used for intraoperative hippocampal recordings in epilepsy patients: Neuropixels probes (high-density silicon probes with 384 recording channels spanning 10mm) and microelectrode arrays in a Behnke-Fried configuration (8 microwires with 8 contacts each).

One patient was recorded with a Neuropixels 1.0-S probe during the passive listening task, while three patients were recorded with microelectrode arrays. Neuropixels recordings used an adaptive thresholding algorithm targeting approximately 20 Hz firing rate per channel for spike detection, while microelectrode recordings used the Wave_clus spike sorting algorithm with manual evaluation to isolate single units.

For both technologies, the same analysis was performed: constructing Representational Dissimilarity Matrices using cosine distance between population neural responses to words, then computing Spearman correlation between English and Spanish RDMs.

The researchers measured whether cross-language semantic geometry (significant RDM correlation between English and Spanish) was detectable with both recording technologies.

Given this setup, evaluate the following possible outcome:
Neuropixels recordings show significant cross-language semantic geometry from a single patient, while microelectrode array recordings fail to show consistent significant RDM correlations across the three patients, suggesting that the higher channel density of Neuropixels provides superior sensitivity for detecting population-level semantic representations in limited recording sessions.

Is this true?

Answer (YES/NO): NO